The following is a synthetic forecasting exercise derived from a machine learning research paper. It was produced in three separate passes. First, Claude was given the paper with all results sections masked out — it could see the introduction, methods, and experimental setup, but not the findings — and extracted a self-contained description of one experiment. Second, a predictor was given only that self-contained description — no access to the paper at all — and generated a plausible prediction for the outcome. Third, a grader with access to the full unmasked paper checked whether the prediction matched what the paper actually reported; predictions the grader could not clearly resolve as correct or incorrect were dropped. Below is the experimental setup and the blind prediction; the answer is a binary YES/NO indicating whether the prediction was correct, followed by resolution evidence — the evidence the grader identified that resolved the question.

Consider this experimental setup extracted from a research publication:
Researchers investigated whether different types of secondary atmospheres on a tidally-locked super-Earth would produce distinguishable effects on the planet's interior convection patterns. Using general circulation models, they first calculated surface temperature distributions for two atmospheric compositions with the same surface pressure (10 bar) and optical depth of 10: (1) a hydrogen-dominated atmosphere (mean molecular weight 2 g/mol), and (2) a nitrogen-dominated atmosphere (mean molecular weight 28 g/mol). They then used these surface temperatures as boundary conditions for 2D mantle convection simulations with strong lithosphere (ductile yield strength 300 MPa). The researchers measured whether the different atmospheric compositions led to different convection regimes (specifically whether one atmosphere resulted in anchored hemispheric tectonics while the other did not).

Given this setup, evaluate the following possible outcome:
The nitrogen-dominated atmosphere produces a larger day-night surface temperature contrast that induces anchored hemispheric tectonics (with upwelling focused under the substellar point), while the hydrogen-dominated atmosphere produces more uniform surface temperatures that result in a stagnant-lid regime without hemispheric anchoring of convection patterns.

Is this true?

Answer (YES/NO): NO